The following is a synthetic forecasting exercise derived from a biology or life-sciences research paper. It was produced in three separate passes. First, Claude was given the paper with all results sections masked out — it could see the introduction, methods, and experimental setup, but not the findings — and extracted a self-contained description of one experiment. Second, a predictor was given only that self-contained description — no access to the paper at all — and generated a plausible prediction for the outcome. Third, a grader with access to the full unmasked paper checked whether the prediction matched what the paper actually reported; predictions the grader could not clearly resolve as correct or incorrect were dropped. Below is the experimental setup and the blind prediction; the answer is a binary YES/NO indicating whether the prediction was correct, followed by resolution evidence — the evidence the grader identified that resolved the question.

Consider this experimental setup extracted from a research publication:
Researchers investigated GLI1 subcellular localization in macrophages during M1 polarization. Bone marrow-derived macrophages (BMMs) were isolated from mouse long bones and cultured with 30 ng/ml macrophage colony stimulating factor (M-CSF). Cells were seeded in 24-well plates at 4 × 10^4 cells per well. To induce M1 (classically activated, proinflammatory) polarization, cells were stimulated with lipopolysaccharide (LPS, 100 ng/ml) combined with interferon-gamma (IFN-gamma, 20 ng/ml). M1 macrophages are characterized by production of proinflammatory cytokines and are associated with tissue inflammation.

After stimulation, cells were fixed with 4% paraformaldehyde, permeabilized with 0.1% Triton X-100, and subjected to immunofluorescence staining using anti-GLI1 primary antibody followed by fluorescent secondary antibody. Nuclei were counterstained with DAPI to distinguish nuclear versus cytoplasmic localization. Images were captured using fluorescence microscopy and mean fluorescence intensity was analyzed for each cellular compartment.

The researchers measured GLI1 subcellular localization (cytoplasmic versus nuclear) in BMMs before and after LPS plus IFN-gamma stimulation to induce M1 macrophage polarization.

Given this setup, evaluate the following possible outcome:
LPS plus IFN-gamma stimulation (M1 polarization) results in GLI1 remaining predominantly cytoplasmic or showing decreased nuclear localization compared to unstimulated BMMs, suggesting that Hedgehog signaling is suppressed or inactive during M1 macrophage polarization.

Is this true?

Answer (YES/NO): NO